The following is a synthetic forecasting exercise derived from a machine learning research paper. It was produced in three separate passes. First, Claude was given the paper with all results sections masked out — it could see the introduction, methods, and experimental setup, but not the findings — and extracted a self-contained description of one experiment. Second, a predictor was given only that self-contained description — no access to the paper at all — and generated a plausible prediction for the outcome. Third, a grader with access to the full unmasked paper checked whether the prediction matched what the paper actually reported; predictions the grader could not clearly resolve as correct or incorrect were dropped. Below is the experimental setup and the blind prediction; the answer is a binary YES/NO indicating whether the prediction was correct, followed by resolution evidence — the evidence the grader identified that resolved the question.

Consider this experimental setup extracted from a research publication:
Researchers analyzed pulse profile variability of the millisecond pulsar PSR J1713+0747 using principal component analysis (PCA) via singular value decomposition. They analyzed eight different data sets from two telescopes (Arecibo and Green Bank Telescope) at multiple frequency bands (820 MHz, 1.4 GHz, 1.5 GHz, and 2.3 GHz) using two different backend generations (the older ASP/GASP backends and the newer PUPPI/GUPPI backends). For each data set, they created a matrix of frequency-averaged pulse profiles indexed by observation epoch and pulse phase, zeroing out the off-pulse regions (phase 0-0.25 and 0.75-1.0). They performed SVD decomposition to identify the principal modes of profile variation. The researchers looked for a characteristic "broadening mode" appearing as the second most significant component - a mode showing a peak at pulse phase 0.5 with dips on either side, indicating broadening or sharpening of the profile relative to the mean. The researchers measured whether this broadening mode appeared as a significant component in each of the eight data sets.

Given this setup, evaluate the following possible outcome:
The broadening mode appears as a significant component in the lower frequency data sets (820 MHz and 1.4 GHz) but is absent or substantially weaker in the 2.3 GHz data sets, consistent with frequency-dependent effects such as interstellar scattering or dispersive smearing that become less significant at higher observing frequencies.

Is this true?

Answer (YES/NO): NO